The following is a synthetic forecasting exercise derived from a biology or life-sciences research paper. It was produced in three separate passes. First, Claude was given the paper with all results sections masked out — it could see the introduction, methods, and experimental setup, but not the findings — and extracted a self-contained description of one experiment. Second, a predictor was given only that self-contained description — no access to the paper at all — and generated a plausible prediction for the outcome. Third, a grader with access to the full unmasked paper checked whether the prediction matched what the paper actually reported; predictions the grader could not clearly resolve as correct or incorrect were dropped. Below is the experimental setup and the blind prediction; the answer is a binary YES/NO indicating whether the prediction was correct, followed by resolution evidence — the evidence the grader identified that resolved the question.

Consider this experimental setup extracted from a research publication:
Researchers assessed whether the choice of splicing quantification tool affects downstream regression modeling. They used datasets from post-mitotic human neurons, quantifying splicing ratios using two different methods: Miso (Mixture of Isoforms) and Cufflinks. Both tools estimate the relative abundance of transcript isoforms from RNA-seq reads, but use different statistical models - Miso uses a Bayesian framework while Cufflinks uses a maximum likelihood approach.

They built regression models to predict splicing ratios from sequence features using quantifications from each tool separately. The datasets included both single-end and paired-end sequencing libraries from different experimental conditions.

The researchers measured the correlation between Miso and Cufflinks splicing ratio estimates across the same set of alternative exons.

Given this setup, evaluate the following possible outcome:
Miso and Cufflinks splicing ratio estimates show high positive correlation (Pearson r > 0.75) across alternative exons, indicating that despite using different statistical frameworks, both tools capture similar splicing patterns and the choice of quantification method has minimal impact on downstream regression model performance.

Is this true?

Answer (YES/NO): NO